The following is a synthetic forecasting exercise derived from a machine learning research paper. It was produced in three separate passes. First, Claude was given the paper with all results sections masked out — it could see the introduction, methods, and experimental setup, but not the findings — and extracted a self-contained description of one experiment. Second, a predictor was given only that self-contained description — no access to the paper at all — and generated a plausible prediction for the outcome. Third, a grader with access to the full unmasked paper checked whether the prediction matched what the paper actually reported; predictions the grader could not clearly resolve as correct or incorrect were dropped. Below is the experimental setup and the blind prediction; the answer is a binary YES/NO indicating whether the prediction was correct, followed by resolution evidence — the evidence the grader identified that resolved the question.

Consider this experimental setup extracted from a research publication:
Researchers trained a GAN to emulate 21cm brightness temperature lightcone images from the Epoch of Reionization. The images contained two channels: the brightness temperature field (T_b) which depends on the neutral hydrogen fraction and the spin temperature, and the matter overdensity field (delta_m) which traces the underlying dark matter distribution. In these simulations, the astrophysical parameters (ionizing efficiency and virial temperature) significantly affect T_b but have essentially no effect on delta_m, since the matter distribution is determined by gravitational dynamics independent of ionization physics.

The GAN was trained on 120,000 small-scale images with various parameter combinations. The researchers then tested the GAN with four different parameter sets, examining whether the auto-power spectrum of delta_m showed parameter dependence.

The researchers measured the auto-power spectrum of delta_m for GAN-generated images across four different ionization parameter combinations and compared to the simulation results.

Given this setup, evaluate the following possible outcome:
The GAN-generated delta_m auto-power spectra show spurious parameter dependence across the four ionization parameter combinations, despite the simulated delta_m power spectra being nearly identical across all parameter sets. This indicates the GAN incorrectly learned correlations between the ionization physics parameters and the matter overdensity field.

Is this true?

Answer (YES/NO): NO